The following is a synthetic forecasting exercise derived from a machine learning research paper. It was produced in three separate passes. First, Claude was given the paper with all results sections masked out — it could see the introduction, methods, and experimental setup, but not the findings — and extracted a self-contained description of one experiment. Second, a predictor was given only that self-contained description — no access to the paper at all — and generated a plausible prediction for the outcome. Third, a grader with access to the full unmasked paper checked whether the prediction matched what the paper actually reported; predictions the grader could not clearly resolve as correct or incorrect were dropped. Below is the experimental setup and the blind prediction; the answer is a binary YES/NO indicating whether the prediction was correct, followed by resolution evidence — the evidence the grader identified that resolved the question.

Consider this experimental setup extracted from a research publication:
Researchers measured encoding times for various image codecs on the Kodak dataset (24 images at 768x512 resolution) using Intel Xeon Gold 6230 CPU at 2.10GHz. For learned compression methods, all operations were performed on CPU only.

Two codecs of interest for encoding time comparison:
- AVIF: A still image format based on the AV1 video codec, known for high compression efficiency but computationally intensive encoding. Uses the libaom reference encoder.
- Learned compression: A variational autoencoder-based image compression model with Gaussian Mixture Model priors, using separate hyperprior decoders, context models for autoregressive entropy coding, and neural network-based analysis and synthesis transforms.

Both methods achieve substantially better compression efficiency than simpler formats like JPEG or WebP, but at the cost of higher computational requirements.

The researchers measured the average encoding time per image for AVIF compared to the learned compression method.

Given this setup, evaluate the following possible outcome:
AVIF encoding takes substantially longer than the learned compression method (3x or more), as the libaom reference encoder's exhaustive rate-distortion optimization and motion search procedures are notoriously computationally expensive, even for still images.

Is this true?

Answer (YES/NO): NO